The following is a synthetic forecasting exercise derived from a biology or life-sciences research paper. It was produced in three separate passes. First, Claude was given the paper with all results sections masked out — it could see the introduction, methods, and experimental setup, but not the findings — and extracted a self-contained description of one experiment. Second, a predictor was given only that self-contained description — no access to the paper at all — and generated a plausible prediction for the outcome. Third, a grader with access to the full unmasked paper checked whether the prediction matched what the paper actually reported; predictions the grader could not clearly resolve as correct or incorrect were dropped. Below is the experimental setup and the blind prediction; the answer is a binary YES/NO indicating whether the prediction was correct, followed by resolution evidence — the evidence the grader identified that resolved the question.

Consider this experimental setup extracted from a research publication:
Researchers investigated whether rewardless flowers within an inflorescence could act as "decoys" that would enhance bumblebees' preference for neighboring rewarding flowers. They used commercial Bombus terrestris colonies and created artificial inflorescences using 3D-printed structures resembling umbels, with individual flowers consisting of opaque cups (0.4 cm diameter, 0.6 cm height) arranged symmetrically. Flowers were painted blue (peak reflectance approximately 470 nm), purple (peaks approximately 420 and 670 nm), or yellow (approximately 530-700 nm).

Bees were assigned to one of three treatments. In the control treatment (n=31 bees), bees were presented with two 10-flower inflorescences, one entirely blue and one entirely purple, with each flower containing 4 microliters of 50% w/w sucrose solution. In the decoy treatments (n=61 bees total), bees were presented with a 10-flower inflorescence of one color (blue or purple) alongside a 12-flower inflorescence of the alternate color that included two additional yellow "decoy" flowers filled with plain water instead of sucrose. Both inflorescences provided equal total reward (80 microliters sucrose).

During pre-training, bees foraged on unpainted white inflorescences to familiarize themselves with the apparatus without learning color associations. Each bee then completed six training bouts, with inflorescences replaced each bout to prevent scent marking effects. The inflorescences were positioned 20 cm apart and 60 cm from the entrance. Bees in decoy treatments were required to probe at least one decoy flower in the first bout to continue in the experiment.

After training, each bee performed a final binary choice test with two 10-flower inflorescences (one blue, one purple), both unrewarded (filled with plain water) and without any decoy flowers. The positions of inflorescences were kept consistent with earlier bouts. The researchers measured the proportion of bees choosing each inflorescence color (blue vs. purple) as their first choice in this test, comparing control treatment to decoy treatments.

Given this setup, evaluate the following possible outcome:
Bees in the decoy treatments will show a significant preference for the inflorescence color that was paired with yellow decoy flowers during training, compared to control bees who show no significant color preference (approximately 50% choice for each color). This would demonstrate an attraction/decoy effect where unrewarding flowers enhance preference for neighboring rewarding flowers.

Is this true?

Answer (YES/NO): NO